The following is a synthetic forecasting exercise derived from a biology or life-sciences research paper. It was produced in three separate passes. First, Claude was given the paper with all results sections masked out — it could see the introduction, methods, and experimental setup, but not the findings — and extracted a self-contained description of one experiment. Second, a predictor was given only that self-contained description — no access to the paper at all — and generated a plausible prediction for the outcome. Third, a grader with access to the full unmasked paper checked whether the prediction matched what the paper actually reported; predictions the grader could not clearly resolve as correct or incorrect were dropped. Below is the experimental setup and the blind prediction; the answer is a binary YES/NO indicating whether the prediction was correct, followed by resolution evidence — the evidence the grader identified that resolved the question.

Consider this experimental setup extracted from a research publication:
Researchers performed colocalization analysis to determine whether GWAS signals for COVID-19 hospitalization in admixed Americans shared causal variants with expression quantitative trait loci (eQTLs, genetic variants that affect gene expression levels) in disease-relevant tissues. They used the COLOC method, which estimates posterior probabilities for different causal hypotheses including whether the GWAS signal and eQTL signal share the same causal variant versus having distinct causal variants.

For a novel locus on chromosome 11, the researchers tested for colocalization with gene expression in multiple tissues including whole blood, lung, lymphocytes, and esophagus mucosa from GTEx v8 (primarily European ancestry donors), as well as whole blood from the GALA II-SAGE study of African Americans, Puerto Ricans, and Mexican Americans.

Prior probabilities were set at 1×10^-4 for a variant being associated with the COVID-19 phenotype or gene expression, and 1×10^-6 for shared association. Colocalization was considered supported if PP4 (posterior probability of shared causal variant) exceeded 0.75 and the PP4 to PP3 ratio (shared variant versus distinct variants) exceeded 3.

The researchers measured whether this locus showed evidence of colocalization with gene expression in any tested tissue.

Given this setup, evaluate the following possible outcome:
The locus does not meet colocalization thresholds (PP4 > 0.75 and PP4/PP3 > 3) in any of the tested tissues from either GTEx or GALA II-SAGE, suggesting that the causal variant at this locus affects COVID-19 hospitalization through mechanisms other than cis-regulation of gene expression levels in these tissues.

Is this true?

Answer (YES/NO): YES